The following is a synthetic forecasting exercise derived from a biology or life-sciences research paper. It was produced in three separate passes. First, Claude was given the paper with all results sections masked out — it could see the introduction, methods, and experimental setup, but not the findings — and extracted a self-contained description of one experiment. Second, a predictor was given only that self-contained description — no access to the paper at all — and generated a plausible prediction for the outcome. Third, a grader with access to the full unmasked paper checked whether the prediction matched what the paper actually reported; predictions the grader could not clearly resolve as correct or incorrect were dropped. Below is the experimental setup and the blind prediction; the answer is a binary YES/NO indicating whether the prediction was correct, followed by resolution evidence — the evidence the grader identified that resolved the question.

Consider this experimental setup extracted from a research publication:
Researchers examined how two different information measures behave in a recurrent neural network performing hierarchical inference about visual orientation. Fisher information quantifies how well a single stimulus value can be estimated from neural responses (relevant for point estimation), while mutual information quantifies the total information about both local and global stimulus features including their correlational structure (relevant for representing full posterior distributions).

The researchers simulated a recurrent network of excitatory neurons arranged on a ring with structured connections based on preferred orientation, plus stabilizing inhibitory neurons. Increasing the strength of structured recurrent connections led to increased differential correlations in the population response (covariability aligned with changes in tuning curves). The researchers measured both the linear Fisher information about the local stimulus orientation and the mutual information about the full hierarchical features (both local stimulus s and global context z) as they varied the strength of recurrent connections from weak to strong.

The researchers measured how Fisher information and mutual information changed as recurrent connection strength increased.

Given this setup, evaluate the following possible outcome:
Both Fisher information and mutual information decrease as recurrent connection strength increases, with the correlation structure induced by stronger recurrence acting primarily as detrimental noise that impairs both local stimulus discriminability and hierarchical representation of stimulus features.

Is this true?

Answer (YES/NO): NO